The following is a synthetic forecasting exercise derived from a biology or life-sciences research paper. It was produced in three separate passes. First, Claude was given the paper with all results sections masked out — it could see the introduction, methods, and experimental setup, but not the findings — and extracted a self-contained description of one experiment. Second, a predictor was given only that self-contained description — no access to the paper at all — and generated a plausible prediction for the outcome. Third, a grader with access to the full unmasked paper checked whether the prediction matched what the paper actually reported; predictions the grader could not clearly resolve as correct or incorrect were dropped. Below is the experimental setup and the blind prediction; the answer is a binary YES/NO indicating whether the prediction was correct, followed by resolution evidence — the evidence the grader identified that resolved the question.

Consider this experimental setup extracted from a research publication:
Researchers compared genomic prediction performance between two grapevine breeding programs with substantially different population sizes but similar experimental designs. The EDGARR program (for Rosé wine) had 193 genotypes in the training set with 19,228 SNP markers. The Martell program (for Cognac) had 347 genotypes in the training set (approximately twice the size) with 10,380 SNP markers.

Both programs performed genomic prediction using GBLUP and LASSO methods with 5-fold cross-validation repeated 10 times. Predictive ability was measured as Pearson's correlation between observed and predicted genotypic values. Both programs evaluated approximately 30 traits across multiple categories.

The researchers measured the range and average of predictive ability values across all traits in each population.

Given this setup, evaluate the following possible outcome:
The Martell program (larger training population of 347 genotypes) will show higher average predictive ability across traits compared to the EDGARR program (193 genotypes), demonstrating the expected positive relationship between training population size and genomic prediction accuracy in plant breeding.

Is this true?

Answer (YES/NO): NO